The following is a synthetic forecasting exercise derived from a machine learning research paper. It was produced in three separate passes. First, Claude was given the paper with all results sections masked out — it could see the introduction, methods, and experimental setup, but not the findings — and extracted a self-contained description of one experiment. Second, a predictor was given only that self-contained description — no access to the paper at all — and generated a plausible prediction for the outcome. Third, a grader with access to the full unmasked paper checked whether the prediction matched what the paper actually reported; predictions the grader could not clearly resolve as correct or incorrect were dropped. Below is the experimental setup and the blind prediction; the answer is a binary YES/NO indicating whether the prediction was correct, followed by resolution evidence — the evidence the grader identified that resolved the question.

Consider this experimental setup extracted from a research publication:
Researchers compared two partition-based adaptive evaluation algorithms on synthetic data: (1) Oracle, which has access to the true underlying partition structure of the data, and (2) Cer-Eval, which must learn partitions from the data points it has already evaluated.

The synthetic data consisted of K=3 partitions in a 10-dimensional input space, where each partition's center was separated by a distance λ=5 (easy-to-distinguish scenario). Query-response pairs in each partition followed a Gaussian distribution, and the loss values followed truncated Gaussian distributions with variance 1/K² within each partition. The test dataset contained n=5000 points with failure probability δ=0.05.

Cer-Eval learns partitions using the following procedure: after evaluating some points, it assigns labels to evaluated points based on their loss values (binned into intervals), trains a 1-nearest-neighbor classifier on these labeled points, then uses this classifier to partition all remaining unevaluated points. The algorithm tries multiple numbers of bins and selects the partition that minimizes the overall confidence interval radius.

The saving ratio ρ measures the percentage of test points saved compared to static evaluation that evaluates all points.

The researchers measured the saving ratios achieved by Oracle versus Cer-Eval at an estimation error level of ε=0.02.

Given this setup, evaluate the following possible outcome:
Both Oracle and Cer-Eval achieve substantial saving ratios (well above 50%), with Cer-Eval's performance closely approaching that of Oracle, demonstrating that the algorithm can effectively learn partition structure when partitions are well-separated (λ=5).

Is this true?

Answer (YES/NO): YES